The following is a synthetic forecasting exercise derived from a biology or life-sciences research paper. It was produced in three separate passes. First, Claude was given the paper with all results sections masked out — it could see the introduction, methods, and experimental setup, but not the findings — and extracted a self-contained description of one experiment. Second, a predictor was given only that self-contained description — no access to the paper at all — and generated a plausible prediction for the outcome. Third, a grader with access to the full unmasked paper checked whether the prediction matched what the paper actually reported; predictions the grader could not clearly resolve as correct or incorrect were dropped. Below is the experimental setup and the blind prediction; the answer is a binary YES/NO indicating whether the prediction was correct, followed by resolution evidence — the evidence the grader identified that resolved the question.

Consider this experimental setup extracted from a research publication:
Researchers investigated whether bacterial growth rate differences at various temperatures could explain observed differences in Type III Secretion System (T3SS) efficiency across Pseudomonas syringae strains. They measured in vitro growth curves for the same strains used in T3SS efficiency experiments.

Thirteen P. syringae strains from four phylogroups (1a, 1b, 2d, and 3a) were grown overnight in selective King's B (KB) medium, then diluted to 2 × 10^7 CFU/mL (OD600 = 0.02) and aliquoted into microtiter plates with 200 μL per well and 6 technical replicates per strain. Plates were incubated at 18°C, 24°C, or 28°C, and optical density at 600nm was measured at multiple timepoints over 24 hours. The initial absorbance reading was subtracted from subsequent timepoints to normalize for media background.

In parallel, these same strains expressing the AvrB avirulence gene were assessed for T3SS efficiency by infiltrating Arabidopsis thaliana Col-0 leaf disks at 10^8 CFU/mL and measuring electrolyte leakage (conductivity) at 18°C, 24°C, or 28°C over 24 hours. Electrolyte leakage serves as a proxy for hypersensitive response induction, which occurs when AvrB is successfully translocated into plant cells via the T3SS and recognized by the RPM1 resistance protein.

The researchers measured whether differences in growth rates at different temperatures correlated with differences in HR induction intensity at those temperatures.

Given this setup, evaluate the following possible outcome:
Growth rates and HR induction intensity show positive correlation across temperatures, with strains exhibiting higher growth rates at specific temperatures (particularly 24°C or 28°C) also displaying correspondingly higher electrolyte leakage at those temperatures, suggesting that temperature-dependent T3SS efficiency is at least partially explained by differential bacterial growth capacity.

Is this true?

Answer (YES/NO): NO